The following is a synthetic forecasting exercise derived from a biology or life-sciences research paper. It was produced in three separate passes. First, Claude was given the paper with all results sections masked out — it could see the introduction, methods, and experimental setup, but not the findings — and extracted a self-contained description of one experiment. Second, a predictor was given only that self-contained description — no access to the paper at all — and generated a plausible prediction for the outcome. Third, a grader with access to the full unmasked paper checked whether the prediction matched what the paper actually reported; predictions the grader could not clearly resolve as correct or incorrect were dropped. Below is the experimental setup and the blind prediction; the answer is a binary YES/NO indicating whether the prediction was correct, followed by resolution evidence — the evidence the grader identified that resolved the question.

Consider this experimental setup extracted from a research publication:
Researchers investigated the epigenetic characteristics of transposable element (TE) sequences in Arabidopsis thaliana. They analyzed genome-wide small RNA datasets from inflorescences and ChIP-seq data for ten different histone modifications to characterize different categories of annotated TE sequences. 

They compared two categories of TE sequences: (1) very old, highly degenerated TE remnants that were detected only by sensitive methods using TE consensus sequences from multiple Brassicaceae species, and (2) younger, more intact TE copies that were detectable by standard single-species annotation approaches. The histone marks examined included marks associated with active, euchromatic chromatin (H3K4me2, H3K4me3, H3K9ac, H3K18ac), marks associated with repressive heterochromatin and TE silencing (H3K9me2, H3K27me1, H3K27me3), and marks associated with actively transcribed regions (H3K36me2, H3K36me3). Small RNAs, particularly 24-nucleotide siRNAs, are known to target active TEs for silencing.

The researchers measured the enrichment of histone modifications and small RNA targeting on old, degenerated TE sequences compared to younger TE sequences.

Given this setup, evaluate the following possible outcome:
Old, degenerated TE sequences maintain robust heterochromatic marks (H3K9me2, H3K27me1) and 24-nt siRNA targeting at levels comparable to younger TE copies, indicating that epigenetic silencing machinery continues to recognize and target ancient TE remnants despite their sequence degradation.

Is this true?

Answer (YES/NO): NO